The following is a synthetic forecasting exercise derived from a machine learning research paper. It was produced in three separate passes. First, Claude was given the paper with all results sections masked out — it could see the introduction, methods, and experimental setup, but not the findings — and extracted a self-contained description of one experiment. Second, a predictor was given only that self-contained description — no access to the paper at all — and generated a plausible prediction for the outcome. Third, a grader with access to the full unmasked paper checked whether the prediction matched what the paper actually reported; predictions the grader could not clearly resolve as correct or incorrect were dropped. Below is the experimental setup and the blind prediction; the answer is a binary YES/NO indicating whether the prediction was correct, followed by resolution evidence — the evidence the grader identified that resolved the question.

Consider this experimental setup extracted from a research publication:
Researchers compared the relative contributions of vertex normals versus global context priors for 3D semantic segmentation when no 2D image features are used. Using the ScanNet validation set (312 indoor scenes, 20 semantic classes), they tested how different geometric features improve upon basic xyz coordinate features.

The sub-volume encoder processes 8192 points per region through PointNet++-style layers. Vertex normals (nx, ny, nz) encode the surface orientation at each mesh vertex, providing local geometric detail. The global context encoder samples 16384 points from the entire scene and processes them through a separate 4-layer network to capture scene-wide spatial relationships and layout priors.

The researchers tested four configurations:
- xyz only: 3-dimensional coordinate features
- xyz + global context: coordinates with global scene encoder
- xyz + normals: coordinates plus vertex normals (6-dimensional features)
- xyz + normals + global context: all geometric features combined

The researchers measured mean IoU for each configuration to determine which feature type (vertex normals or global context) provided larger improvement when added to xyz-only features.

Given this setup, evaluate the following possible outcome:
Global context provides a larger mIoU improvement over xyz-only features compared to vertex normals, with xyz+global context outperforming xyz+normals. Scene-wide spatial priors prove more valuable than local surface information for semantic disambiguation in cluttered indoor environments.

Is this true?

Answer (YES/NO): NO